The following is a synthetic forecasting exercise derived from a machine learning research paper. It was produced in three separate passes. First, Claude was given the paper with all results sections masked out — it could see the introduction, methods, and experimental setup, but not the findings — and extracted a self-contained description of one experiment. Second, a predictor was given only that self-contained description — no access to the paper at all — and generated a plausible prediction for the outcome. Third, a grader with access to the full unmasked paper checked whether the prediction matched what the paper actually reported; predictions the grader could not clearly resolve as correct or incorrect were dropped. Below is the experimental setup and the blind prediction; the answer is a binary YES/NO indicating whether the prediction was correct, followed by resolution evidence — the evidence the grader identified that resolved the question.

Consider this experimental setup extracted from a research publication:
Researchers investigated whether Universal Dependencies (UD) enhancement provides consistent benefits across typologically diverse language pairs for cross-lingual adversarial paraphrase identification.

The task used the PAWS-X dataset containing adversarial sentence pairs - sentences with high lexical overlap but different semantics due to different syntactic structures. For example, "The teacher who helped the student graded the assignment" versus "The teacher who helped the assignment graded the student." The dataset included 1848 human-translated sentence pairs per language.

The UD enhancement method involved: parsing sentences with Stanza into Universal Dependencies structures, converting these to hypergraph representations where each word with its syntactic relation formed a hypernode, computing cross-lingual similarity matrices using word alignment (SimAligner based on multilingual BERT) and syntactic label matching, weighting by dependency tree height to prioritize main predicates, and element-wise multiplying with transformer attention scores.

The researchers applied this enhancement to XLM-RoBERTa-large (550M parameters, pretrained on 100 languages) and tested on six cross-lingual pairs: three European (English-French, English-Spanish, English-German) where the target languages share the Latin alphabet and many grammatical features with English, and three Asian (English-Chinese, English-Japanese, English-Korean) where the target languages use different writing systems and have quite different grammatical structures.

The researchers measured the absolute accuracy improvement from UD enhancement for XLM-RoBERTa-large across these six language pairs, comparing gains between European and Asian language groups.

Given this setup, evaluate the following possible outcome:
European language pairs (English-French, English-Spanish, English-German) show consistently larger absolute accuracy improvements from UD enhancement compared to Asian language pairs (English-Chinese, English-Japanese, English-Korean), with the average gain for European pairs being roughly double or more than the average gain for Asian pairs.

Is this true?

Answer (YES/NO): YES